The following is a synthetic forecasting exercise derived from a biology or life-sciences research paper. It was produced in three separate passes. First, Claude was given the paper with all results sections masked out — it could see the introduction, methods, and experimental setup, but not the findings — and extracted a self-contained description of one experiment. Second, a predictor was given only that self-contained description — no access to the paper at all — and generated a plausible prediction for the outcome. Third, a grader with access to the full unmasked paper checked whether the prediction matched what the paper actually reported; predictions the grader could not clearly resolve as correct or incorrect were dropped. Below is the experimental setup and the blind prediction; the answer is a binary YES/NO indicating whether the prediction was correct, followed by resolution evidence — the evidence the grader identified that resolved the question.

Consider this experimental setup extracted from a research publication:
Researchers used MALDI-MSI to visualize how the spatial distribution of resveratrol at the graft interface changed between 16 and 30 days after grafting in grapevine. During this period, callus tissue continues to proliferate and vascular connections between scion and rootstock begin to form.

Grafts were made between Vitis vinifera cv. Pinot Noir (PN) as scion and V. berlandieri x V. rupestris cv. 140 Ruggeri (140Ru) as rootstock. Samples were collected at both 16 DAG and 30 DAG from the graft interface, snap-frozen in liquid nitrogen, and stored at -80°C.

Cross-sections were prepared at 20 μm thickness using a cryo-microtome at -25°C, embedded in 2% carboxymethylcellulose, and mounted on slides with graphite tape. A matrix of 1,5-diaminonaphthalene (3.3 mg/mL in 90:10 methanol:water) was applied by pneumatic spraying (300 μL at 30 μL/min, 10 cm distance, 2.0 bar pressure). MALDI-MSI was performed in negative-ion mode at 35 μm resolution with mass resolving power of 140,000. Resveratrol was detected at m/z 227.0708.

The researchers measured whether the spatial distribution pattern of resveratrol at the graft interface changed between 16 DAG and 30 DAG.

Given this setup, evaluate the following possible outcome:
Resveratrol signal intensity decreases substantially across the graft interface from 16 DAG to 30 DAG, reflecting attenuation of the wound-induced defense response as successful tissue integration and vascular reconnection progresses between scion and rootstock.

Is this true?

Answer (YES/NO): YES